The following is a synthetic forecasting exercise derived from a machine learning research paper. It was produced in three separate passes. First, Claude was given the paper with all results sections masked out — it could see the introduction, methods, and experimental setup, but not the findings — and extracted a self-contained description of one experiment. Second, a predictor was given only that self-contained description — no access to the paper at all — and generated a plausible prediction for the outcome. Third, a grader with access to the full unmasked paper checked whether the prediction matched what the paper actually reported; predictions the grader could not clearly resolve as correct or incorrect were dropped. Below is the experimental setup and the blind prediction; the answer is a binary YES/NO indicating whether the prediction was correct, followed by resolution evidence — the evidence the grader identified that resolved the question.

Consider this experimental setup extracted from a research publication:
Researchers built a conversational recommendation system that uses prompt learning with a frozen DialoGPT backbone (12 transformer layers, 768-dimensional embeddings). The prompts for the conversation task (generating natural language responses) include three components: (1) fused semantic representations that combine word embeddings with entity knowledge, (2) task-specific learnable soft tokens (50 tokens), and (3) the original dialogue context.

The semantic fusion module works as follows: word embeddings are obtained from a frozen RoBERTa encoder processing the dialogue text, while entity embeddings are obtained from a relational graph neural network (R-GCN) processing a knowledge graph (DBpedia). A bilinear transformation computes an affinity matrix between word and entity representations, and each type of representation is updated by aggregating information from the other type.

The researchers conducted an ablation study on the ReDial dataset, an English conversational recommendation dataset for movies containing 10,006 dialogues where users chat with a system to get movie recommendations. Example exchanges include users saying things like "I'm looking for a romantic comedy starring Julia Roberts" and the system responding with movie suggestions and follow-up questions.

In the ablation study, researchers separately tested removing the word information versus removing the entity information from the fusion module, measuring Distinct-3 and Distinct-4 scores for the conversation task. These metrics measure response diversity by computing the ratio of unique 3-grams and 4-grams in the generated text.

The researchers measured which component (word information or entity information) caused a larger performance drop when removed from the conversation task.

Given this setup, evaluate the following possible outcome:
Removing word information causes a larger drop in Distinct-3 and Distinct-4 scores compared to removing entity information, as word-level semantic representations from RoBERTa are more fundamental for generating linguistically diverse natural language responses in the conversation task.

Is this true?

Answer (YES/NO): NO